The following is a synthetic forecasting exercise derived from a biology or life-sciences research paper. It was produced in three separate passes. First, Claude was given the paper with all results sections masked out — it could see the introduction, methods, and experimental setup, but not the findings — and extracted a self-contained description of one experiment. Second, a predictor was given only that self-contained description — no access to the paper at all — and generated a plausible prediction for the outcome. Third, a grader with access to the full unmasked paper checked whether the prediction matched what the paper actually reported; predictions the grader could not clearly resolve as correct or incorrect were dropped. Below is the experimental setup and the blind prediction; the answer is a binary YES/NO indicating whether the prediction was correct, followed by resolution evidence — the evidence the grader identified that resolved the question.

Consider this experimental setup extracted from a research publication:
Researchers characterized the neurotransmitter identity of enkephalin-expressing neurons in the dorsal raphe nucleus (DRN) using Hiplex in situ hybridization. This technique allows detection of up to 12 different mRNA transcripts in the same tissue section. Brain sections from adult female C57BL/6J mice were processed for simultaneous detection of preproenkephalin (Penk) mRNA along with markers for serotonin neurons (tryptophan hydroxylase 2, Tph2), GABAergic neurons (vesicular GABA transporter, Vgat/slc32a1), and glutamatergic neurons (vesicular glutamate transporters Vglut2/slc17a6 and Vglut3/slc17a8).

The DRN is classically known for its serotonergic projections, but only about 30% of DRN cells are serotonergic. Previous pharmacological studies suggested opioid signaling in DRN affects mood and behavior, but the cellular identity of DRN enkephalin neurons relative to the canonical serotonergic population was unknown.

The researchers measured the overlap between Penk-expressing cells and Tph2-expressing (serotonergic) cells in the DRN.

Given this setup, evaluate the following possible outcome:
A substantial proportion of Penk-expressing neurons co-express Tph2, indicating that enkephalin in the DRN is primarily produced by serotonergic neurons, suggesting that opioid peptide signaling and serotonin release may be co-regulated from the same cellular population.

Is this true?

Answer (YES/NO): NO